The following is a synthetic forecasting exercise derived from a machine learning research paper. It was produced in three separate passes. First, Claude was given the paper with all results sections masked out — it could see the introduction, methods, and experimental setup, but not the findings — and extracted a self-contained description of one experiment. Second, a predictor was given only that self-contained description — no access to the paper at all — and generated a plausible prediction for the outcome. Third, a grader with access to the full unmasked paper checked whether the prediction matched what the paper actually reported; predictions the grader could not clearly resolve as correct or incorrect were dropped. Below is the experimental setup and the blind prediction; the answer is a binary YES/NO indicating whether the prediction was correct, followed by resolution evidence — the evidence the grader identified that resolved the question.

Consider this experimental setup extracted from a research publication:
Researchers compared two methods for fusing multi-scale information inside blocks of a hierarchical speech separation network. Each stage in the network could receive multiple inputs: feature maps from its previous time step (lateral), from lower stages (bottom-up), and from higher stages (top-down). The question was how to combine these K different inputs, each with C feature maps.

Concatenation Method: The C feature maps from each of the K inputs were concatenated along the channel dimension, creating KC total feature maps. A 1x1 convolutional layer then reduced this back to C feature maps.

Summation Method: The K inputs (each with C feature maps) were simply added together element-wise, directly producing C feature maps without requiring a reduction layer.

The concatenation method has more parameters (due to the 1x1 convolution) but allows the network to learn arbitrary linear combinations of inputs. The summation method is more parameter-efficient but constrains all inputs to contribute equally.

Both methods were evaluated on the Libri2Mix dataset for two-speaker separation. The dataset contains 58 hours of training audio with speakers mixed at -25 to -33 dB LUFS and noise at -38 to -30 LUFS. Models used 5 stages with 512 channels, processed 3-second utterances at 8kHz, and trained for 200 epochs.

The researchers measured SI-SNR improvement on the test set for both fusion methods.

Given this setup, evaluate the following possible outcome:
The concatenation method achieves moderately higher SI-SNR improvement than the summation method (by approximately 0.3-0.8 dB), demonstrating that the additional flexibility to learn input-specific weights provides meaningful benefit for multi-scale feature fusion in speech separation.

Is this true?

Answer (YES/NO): YES